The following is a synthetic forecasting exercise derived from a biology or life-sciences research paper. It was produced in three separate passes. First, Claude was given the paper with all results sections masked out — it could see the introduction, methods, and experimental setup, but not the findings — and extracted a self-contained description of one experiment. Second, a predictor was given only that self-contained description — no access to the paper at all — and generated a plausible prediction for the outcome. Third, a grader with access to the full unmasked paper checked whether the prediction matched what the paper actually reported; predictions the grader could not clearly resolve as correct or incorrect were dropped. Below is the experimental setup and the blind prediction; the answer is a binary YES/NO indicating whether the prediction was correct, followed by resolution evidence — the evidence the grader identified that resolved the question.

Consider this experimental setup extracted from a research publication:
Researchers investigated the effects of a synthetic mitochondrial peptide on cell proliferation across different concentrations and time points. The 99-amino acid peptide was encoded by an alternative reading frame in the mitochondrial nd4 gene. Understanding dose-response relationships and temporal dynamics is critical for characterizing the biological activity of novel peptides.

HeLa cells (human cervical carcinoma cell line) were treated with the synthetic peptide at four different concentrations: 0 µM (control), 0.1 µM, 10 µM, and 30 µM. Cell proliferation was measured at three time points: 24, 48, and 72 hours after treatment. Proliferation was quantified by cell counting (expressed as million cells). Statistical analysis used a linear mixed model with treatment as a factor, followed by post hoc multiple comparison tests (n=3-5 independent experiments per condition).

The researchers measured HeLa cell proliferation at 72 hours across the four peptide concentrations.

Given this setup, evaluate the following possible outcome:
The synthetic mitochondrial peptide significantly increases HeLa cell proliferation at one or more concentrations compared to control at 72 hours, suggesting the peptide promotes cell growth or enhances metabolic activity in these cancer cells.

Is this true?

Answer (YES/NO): NO